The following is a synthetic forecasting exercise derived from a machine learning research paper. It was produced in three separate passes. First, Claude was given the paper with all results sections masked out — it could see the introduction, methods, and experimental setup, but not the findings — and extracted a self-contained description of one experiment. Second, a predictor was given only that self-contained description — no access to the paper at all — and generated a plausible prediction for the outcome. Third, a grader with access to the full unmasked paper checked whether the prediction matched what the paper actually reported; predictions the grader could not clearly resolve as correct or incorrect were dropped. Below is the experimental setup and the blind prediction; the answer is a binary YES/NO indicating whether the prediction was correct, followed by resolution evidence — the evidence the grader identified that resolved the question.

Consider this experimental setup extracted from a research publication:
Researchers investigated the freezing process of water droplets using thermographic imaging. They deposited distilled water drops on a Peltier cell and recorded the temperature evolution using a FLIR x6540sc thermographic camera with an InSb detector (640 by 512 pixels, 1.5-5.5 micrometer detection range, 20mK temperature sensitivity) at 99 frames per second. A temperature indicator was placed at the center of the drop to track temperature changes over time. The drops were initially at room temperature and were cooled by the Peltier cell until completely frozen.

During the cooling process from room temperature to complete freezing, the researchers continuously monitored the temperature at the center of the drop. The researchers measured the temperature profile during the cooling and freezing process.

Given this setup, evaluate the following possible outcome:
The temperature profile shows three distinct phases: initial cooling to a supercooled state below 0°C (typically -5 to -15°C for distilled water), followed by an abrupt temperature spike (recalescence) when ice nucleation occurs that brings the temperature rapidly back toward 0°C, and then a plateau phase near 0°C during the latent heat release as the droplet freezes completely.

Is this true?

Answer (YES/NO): NO